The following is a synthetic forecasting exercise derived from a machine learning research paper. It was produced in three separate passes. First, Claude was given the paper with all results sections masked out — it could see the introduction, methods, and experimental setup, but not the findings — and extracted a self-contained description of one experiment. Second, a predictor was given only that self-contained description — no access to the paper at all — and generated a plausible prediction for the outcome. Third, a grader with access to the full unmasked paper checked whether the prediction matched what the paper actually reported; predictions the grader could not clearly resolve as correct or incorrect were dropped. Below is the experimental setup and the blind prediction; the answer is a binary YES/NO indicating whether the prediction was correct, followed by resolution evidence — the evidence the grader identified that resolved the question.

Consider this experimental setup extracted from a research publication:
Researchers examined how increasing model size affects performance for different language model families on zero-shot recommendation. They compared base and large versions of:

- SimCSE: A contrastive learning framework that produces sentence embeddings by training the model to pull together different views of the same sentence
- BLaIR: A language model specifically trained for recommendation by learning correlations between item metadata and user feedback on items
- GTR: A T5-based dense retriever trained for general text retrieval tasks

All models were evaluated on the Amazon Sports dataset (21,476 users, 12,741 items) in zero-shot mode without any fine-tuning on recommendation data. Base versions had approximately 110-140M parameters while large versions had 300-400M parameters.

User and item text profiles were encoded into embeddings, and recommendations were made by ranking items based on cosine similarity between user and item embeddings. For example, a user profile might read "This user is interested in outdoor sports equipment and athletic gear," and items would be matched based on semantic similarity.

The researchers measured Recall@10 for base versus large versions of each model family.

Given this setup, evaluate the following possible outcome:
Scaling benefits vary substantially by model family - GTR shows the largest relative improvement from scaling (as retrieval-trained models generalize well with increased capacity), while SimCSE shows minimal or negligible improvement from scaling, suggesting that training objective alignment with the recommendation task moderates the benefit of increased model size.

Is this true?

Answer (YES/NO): NO